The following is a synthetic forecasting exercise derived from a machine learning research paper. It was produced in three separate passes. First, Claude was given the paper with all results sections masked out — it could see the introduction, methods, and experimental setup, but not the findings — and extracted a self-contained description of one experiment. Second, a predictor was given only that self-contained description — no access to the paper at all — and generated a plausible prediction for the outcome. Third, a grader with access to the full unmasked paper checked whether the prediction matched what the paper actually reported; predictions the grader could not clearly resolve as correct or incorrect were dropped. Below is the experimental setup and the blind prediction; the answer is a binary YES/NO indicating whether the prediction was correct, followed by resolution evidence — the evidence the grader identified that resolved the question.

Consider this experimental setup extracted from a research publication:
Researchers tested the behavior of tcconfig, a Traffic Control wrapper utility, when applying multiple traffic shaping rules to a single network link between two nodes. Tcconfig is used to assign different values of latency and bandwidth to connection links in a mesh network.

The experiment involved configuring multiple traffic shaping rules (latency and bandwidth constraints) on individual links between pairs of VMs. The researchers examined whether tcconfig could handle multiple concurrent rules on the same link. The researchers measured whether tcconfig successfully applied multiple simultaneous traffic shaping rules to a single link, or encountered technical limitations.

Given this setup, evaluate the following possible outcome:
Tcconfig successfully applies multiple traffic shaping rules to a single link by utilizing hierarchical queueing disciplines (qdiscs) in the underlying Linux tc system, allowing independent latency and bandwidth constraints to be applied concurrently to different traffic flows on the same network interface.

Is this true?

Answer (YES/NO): NO